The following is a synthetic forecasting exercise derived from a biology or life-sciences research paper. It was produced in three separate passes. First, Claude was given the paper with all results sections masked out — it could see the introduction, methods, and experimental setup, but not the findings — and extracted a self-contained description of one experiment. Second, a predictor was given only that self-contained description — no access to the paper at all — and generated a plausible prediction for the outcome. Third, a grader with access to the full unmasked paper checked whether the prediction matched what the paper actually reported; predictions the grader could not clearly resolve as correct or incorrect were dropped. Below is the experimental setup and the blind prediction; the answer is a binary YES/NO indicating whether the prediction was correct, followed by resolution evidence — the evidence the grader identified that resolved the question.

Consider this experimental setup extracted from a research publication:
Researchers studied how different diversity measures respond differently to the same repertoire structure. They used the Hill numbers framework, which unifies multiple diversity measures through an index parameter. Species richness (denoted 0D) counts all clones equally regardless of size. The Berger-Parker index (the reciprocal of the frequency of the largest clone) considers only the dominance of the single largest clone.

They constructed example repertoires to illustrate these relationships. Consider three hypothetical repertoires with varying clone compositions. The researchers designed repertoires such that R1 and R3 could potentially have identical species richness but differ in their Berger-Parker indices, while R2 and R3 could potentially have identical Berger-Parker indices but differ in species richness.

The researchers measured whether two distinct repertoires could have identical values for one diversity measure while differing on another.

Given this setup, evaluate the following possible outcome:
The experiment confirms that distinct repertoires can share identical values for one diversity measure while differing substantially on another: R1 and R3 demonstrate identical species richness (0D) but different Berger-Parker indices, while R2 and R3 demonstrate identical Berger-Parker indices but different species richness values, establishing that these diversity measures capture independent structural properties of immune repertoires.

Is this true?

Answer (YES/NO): YES